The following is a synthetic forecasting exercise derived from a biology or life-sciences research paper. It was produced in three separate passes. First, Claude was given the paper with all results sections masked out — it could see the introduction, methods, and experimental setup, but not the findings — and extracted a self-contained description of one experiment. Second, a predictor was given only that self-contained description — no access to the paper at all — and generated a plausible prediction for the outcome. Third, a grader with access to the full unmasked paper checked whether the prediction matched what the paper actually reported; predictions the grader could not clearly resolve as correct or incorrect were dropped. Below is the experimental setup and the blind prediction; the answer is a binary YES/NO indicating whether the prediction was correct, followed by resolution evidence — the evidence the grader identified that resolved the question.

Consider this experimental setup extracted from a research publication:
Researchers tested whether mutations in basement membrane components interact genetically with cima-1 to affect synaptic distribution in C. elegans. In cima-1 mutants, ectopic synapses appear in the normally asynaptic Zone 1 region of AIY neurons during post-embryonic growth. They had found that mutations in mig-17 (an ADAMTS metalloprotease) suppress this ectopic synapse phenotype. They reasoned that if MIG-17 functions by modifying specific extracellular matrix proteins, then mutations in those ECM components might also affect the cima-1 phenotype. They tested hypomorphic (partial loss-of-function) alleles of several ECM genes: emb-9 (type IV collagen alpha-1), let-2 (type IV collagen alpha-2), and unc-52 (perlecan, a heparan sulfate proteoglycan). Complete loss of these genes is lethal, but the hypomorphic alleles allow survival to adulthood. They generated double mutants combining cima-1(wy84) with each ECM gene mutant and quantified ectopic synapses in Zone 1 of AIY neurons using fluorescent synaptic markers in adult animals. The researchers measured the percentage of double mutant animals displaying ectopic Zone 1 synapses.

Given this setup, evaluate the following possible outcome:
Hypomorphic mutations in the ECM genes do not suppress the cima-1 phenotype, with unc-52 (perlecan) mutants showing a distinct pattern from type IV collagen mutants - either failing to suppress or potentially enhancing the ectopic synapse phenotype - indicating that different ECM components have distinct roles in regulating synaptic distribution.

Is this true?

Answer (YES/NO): NO